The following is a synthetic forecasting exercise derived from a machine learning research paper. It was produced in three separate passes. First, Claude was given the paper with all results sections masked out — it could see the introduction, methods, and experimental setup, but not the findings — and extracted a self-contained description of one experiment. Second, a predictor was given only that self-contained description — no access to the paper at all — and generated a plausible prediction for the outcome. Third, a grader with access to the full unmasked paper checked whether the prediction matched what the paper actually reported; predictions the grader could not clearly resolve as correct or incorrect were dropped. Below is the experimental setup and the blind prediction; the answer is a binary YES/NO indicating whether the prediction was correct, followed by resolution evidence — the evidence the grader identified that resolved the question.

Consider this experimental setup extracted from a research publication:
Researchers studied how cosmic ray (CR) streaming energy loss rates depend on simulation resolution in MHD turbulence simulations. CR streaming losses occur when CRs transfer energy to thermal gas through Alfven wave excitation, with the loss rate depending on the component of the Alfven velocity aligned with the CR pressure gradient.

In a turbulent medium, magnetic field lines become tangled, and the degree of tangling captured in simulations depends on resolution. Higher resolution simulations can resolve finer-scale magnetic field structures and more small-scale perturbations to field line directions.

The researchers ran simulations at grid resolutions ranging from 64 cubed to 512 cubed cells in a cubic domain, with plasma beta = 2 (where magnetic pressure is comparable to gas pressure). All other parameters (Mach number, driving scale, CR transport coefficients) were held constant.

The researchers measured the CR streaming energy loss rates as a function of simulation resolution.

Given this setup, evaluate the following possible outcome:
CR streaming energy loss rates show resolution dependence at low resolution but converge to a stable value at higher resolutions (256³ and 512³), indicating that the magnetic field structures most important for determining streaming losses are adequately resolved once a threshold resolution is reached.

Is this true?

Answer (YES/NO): NO